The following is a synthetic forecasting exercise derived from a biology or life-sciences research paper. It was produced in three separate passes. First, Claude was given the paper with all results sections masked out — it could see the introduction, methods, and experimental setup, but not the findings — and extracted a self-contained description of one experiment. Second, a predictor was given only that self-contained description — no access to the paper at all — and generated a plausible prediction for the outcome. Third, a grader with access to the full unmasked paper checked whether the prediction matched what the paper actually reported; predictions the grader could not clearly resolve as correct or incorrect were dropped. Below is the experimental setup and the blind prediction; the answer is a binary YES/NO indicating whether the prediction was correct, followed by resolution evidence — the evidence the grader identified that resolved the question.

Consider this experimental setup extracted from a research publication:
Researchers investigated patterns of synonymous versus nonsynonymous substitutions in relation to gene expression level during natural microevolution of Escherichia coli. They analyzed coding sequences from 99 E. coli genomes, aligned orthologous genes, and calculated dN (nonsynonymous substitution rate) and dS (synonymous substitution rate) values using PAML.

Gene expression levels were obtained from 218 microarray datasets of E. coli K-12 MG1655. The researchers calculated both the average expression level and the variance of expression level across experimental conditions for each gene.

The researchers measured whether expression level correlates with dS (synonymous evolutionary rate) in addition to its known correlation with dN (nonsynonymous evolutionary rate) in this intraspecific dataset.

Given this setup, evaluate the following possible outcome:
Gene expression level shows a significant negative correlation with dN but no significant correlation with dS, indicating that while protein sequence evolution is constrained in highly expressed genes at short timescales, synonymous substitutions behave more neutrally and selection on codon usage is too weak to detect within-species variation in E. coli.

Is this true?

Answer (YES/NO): NO